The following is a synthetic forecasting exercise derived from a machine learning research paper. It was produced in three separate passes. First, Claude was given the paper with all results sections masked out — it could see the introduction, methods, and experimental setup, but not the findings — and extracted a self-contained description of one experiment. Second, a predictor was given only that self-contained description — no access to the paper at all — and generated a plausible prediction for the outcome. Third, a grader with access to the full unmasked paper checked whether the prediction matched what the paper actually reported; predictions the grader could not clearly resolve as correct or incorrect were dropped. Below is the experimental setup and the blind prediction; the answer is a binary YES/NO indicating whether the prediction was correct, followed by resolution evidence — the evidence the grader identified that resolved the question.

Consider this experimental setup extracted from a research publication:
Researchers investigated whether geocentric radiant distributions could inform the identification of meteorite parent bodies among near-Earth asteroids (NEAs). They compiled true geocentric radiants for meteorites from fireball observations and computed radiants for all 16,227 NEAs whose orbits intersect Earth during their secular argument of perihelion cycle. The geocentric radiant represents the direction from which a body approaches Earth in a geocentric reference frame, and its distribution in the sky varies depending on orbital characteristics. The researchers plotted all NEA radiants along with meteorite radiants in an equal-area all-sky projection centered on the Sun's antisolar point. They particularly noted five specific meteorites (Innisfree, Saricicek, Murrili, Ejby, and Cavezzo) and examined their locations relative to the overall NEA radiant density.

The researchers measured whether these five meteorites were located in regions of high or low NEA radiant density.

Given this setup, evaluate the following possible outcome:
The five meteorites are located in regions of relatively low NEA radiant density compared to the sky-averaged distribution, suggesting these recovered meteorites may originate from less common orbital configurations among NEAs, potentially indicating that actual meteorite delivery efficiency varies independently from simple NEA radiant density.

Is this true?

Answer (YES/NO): YES